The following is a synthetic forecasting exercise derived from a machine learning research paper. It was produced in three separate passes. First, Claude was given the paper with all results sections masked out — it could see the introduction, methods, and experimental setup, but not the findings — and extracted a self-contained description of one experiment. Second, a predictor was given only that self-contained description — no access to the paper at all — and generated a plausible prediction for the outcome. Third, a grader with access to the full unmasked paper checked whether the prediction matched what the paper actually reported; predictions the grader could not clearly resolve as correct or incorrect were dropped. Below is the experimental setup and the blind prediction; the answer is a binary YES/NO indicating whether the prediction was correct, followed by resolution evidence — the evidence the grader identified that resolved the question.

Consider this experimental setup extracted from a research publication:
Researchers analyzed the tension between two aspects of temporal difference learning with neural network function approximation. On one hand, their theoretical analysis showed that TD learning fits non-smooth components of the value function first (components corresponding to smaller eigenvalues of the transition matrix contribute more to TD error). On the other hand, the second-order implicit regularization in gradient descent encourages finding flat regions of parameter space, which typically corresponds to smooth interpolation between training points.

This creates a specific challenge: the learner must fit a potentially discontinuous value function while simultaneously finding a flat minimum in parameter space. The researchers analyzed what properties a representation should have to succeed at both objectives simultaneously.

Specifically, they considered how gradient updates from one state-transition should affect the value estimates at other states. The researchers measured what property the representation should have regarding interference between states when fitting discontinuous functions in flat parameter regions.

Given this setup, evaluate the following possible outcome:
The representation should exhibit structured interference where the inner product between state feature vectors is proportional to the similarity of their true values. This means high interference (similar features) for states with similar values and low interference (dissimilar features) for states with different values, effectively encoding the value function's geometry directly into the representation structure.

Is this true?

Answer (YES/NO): NO